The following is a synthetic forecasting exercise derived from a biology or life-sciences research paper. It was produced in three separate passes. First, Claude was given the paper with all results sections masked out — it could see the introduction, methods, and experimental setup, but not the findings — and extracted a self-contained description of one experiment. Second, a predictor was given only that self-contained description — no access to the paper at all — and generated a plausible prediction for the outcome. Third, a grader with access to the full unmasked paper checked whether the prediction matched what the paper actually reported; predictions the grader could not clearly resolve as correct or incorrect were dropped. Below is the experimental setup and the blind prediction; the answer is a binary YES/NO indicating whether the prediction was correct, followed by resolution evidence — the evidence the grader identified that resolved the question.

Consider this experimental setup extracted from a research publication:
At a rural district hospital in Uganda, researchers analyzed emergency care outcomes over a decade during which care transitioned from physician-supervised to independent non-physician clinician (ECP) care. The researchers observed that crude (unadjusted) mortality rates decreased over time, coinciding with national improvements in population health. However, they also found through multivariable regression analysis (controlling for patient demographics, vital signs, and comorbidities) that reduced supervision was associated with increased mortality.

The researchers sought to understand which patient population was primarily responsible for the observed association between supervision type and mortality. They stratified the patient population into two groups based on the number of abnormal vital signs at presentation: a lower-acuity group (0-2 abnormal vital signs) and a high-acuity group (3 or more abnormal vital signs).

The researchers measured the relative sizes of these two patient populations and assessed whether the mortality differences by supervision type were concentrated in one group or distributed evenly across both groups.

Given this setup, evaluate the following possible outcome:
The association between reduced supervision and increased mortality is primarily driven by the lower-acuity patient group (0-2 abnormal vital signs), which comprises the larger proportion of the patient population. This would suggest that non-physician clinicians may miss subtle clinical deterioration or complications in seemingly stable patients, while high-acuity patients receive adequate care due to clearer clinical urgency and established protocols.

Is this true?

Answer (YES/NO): NO